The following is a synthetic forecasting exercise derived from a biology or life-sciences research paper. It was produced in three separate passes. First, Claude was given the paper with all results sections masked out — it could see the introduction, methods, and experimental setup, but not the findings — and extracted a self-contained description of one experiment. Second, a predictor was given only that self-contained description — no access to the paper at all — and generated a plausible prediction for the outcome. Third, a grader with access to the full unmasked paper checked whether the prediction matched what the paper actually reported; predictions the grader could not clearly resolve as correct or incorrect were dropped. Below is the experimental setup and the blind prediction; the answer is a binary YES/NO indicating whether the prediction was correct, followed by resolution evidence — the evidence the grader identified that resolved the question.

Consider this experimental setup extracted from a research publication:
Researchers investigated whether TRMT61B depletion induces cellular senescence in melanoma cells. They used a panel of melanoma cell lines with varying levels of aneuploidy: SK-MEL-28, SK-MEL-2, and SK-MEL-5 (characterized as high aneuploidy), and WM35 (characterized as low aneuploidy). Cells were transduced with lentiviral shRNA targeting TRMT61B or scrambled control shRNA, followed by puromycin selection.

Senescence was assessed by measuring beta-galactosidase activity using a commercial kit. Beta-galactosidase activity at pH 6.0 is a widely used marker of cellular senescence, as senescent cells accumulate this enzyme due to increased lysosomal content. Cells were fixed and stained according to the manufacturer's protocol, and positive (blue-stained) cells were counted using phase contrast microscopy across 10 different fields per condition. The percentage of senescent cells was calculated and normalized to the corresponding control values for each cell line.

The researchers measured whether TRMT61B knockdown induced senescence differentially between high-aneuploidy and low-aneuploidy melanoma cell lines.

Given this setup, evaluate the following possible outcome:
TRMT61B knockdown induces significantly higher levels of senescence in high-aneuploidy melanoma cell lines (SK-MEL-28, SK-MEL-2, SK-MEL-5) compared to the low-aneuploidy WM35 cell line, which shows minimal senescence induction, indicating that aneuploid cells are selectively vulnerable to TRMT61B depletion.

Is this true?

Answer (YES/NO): NO